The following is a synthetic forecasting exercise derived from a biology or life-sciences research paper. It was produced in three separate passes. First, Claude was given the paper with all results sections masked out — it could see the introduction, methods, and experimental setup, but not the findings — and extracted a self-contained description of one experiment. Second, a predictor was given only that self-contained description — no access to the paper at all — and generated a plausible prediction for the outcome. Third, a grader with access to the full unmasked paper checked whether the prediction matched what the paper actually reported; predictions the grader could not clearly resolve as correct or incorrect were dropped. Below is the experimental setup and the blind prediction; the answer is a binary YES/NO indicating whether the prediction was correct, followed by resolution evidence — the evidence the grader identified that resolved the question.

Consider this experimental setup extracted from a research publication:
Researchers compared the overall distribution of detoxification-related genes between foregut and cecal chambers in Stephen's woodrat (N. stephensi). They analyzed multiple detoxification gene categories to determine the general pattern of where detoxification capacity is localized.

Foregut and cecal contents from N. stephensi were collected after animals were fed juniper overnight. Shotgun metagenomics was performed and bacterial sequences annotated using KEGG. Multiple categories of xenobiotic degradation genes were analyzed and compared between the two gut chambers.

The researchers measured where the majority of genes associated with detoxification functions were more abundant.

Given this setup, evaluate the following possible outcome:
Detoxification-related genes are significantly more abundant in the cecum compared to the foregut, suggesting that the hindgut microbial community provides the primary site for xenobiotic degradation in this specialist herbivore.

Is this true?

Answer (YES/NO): YES